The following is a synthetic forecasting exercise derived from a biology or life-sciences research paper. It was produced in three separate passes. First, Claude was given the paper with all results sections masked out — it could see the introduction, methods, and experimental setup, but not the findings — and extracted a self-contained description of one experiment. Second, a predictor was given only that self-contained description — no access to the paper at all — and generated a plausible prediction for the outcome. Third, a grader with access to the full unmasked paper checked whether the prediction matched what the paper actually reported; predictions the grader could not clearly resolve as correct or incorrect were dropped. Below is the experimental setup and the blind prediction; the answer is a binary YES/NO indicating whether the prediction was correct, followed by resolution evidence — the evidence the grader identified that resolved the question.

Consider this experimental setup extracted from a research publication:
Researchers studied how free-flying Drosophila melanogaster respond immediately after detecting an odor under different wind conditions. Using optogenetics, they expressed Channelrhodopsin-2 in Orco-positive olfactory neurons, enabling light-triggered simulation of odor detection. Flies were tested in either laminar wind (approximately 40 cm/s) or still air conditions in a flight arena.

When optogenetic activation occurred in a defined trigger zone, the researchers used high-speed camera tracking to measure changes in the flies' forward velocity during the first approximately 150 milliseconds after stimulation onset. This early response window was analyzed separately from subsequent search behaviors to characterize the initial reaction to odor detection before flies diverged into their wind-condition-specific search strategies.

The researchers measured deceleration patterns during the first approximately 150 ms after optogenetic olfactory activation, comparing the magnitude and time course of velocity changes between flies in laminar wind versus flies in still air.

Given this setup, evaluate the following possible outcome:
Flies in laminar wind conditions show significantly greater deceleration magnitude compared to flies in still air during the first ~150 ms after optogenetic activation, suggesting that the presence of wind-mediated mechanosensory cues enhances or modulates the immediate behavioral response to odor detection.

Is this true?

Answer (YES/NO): NO